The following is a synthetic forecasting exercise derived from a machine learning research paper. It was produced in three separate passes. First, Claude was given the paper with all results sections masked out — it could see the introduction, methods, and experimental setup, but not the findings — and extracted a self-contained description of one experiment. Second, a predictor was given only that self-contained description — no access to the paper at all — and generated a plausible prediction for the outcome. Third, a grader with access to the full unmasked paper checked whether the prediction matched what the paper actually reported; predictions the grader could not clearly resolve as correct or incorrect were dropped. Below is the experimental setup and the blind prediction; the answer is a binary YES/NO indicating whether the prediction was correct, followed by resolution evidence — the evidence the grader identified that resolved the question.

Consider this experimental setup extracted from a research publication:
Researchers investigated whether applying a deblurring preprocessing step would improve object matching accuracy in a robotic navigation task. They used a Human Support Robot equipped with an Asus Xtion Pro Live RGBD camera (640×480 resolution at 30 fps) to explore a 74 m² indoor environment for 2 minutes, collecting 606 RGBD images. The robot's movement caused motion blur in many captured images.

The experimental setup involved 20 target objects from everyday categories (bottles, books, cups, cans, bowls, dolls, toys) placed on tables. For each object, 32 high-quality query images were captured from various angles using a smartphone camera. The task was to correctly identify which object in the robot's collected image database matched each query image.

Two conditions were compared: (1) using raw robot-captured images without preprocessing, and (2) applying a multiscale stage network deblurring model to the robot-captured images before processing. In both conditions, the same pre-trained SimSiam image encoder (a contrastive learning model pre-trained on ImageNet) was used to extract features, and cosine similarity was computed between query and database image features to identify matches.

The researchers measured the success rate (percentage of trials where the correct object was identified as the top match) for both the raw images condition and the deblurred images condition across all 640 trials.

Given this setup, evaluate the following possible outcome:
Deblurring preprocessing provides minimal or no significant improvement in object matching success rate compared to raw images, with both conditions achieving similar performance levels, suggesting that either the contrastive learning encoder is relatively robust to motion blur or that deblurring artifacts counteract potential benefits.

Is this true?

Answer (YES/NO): YES